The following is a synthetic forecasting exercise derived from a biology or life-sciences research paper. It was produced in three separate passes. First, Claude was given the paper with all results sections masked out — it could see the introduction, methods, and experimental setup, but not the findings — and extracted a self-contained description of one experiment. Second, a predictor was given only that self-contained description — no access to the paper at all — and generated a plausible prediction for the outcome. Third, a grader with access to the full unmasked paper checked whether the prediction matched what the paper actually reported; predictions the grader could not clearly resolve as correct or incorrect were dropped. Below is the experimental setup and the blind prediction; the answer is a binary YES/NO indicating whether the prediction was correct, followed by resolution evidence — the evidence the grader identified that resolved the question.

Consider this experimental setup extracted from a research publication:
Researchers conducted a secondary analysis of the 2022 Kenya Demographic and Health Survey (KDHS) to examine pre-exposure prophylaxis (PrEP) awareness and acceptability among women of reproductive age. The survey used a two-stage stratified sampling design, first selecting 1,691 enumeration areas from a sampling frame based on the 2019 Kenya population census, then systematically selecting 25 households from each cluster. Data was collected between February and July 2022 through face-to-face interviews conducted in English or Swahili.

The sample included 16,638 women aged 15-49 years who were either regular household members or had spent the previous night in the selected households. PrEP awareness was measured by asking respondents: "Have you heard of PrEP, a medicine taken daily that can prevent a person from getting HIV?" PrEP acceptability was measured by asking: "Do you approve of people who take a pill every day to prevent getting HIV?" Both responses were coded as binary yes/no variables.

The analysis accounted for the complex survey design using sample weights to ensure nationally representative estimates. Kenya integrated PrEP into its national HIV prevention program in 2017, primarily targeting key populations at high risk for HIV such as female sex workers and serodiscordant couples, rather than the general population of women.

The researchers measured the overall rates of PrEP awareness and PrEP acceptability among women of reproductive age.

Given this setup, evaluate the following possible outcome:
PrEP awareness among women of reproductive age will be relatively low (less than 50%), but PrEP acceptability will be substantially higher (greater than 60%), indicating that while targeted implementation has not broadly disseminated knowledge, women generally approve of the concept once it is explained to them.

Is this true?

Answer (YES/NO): YES